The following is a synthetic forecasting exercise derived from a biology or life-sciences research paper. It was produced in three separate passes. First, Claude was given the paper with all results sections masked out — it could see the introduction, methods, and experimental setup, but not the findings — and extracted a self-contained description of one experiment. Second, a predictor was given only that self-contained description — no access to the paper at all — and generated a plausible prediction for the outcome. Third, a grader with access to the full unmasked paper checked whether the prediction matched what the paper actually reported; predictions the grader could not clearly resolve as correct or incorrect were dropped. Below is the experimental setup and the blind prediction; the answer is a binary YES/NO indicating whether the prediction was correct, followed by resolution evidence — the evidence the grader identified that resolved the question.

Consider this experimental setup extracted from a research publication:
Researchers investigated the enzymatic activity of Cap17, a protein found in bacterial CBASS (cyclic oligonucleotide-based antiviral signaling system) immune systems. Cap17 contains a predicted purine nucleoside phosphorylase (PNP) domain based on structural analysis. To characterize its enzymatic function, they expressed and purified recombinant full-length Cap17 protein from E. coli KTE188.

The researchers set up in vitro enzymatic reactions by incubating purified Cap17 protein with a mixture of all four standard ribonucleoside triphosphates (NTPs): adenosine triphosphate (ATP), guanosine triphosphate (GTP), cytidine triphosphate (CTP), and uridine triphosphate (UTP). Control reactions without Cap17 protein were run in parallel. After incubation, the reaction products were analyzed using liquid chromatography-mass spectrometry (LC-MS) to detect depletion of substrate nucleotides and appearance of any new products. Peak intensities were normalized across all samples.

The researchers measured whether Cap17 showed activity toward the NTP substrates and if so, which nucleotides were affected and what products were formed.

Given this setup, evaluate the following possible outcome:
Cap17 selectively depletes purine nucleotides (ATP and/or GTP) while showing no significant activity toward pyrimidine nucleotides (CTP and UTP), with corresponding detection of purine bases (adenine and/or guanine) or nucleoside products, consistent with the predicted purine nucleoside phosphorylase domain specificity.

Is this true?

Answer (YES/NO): NO